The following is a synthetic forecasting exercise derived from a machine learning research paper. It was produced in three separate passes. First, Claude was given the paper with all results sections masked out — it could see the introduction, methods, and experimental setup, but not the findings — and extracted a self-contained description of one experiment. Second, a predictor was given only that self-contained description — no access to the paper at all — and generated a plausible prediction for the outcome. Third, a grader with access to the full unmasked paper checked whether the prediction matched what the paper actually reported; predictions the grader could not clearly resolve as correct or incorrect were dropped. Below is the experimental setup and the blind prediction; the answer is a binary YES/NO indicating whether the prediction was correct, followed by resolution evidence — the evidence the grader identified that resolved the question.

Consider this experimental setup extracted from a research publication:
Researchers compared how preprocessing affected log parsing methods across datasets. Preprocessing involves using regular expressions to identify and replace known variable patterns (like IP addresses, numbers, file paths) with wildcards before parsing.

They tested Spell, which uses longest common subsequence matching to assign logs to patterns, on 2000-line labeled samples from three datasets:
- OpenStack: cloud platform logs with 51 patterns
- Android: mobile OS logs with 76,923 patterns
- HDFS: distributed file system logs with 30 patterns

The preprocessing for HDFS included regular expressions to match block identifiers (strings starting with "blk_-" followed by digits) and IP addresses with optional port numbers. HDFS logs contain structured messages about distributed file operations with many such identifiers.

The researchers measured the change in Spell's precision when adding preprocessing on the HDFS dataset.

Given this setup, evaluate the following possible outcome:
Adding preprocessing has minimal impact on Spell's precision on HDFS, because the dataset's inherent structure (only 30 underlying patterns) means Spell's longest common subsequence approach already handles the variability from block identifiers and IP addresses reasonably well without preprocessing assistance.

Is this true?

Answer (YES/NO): NO